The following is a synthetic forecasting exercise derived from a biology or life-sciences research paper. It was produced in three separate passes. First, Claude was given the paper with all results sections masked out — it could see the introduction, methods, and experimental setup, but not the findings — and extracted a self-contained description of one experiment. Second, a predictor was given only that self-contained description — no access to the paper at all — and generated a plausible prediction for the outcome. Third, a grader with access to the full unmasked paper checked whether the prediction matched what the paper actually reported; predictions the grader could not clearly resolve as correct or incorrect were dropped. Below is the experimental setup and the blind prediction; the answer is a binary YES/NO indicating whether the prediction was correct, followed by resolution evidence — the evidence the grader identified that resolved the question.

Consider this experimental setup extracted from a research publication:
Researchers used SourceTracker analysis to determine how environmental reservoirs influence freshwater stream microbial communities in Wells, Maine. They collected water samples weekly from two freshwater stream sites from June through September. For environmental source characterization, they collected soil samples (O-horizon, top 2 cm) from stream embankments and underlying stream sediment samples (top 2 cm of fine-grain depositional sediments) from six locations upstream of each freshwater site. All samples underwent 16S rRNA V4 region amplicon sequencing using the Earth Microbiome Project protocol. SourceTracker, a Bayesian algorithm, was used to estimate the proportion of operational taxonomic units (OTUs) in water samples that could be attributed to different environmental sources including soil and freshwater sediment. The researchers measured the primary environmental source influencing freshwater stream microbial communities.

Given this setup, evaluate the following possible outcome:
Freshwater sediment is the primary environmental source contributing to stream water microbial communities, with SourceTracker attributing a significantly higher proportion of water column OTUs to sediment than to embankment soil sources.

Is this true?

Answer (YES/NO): YES